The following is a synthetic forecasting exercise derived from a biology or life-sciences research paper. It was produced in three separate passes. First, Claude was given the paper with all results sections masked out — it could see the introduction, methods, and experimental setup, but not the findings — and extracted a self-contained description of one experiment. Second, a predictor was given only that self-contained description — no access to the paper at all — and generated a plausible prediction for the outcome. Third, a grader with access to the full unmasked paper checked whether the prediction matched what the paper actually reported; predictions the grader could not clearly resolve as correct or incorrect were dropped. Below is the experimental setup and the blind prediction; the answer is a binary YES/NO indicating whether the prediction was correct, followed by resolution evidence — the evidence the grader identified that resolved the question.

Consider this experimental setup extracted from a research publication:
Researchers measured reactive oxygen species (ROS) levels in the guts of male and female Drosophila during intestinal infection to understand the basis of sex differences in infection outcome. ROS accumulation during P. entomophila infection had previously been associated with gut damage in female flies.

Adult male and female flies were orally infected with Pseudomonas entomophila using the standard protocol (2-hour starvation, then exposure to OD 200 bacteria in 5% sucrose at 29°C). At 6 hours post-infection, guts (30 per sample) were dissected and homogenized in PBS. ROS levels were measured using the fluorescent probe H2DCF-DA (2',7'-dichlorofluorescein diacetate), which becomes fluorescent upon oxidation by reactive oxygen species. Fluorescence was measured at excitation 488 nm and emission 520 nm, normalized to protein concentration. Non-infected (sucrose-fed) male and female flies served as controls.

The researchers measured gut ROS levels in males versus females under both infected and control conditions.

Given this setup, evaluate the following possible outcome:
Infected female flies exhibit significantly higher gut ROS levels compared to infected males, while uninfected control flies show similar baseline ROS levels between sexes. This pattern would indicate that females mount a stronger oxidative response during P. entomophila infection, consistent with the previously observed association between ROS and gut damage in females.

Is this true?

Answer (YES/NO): YES